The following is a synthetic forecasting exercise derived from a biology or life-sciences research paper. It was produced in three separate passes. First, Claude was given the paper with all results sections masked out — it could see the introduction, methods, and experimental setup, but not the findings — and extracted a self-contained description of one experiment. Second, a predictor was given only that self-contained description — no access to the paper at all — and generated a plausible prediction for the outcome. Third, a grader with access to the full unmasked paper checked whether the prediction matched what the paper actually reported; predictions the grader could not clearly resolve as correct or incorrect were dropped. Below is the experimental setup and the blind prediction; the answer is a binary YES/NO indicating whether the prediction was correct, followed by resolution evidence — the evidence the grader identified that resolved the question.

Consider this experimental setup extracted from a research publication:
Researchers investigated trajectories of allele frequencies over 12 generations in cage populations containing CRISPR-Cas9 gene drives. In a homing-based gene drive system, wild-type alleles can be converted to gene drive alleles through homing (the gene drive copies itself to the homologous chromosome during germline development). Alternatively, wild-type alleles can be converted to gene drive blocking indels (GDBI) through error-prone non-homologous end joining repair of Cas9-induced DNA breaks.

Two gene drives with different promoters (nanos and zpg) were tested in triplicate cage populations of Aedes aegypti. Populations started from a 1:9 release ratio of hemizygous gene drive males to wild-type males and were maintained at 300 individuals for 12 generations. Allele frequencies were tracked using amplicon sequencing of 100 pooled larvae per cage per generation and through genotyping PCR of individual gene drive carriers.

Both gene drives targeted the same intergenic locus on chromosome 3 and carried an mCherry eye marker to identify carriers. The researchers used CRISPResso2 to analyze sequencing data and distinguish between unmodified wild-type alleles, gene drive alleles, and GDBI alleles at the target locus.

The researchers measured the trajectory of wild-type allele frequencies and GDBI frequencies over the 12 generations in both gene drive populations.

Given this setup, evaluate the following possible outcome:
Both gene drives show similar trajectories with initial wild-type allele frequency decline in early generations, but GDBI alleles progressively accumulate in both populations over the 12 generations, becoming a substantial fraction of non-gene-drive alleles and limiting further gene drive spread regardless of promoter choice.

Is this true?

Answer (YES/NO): NO